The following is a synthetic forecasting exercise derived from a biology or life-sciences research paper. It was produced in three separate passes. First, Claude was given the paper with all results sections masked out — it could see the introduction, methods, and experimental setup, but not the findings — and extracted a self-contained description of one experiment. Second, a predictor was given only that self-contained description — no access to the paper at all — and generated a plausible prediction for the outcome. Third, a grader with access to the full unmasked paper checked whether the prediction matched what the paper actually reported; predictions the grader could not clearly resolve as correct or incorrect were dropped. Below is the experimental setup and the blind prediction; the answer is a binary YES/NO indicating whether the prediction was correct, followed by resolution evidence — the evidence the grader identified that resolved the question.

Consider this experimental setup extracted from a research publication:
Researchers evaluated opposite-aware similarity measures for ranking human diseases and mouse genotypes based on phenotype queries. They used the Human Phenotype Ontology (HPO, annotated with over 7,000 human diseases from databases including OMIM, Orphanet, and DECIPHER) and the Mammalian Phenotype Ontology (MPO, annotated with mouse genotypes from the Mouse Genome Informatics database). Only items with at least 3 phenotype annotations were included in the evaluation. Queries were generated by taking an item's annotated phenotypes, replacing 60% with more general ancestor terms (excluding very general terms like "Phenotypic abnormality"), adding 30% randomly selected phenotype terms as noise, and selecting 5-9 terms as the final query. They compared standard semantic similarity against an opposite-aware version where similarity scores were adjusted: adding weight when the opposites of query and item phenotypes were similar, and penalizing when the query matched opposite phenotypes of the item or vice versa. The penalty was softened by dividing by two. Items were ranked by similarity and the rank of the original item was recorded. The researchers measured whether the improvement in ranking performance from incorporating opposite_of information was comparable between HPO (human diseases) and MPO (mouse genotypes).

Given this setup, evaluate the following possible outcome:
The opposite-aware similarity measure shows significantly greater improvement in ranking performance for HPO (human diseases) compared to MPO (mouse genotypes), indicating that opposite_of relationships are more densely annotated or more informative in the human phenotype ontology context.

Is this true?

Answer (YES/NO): NO